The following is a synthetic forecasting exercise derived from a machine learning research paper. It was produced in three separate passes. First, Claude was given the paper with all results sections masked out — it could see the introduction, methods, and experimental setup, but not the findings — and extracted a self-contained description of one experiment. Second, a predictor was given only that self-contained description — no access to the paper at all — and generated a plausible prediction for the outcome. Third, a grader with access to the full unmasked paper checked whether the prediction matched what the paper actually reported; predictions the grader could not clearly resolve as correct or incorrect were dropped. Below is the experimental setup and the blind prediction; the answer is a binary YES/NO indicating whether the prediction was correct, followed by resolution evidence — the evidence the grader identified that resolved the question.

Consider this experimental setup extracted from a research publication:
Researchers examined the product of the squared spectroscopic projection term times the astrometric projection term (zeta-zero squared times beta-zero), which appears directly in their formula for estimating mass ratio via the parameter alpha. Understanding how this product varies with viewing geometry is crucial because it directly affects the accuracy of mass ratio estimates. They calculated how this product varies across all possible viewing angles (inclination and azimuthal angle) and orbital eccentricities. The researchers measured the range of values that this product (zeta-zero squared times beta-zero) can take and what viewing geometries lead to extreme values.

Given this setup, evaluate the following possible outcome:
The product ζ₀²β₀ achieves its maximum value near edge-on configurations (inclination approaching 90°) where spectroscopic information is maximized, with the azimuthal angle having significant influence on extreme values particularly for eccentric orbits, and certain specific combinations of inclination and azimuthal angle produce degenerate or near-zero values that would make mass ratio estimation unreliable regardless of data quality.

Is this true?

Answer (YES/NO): NO